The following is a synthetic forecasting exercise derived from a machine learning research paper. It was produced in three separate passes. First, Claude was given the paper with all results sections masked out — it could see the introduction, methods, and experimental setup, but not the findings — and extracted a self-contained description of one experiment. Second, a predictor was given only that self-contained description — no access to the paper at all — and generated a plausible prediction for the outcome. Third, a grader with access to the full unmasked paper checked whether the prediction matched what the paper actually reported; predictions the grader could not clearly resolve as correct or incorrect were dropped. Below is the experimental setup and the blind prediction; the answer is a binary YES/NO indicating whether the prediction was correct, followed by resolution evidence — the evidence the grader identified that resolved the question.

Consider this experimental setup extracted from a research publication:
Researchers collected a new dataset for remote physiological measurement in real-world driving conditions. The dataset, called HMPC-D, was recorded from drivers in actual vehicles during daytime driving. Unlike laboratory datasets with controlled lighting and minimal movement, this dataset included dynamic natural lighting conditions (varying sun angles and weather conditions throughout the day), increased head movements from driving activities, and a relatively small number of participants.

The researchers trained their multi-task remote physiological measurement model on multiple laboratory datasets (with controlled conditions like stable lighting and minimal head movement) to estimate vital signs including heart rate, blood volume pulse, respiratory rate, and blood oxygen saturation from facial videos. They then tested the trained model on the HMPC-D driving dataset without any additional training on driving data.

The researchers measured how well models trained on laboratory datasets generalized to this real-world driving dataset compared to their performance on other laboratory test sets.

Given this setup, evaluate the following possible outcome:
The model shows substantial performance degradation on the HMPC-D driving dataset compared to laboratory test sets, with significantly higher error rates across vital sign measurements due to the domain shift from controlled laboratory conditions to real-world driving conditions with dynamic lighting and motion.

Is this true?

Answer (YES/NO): YES